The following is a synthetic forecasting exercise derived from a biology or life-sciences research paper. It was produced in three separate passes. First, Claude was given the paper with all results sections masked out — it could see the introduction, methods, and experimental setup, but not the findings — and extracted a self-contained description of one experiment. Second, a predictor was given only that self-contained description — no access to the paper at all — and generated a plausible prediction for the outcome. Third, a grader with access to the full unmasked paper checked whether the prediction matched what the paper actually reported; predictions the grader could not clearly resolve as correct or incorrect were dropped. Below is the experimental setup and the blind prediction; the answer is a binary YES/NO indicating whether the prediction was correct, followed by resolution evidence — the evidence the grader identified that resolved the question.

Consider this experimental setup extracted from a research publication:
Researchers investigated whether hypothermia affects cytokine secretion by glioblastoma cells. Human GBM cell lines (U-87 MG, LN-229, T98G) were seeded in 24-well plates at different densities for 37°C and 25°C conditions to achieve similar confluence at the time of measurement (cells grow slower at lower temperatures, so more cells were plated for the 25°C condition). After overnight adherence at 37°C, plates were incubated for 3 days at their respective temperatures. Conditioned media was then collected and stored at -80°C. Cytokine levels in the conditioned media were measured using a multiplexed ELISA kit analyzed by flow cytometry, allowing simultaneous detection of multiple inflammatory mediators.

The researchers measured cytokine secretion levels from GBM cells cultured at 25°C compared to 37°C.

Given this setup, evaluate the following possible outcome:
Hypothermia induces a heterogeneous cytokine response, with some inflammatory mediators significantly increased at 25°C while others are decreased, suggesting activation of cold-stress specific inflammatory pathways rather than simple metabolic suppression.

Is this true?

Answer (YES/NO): NO